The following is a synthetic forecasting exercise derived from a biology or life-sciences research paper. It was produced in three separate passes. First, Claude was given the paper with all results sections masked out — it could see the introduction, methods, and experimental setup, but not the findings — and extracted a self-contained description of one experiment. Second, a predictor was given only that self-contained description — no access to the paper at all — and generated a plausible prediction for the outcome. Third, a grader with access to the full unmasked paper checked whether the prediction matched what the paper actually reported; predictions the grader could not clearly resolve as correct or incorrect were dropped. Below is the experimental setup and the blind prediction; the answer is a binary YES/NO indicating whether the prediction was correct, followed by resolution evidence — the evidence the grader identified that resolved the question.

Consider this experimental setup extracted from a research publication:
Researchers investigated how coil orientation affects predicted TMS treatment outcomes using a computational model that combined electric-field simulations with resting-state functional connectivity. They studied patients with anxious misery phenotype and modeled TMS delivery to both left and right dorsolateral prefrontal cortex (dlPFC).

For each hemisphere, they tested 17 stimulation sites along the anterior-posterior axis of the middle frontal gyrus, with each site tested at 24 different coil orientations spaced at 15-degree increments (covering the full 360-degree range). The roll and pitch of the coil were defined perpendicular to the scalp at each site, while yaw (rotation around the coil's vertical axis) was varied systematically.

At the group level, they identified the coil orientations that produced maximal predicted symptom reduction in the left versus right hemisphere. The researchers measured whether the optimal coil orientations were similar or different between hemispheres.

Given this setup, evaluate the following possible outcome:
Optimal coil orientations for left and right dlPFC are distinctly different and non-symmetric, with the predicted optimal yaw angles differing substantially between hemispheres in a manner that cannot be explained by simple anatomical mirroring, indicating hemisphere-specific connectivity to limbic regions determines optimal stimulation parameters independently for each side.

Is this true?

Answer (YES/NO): NO